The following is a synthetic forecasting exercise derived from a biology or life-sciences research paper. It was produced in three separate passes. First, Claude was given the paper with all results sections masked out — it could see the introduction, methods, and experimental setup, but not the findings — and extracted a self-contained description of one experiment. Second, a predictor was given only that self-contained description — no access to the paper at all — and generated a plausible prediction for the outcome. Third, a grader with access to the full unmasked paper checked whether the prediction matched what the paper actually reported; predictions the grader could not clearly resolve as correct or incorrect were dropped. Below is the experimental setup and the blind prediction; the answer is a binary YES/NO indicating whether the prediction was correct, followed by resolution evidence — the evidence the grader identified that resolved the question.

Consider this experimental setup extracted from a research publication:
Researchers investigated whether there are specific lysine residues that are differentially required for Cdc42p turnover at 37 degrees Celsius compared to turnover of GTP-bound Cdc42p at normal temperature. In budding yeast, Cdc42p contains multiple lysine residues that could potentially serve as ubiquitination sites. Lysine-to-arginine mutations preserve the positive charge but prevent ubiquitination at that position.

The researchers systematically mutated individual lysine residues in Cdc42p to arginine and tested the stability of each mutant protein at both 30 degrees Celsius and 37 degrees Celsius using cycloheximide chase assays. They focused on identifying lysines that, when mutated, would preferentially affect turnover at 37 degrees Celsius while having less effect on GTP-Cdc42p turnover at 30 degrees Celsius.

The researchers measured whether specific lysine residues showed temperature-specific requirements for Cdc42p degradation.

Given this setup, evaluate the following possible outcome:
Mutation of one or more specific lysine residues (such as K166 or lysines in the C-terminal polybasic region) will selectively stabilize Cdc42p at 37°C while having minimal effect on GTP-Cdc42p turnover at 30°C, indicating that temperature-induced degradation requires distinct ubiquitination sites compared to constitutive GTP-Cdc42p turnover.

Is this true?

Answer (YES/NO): YES